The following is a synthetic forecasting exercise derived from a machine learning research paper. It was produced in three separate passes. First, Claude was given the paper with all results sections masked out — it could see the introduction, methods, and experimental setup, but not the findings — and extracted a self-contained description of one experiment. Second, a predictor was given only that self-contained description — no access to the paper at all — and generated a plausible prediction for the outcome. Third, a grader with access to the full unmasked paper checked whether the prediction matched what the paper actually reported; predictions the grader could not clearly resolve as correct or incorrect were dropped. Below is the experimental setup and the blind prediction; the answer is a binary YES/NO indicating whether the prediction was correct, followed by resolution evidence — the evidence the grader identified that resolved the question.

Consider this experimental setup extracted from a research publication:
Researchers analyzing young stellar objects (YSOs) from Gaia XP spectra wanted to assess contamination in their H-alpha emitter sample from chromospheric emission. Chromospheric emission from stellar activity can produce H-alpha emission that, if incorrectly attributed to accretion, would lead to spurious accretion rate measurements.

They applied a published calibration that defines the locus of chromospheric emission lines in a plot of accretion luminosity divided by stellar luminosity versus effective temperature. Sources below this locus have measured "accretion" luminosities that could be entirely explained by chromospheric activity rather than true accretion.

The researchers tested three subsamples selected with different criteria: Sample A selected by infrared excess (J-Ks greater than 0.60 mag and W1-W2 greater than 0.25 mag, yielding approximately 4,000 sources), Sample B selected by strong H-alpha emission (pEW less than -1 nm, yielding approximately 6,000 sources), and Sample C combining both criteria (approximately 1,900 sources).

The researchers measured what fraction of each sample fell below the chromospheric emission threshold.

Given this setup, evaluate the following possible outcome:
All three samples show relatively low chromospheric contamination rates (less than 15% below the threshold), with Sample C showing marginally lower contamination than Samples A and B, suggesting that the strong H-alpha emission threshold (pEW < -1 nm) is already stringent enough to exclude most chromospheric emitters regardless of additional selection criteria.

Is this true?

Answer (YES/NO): NO